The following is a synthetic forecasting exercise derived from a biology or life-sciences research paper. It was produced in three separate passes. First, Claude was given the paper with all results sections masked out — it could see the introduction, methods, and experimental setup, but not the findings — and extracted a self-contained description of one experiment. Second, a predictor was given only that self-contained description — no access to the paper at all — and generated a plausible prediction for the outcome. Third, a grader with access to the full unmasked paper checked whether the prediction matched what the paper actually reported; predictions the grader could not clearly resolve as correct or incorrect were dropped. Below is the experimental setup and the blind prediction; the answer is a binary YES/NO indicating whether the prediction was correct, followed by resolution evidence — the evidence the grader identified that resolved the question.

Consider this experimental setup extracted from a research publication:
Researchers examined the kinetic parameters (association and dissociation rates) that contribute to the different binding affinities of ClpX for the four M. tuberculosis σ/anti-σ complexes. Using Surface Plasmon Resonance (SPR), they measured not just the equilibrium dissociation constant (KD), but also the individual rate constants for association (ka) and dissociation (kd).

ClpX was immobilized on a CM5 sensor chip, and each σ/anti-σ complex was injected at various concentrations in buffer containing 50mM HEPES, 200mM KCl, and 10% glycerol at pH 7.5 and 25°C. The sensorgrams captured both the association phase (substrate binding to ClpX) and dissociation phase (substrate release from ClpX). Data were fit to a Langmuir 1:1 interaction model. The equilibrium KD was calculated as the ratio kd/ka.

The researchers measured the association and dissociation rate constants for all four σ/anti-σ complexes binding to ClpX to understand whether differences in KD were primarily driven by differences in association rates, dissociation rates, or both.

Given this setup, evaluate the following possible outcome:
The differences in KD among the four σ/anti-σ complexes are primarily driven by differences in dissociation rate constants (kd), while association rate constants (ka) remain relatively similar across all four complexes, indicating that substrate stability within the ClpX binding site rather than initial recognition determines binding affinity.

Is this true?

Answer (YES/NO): YES